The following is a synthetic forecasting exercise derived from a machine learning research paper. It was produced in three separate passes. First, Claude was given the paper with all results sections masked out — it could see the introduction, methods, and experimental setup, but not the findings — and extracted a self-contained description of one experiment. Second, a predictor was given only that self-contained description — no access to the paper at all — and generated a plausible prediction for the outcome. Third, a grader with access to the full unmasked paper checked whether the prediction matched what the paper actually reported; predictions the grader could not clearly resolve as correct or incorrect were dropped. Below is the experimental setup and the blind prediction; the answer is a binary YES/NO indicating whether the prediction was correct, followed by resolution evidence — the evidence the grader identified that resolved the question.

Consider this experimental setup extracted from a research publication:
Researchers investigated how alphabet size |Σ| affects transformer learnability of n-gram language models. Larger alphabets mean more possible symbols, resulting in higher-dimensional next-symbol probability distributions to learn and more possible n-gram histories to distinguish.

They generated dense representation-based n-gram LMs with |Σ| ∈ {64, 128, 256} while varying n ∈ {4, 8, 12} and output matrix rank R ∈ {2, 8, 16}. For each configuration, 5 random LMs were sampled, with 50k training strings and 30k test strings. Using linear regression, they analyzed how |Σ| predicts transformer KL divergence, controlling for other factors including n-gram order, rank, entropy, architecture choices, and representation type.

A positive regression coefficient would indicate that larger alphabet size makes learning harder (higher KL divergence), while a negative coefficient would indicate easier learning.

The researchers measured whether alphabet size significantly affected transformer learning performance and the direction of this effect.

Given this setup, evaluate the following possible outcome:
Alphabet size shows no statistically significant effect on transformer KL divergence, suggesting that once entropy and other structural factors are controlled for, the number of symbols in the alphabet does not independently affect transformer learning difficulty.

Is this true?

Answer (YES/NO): NO